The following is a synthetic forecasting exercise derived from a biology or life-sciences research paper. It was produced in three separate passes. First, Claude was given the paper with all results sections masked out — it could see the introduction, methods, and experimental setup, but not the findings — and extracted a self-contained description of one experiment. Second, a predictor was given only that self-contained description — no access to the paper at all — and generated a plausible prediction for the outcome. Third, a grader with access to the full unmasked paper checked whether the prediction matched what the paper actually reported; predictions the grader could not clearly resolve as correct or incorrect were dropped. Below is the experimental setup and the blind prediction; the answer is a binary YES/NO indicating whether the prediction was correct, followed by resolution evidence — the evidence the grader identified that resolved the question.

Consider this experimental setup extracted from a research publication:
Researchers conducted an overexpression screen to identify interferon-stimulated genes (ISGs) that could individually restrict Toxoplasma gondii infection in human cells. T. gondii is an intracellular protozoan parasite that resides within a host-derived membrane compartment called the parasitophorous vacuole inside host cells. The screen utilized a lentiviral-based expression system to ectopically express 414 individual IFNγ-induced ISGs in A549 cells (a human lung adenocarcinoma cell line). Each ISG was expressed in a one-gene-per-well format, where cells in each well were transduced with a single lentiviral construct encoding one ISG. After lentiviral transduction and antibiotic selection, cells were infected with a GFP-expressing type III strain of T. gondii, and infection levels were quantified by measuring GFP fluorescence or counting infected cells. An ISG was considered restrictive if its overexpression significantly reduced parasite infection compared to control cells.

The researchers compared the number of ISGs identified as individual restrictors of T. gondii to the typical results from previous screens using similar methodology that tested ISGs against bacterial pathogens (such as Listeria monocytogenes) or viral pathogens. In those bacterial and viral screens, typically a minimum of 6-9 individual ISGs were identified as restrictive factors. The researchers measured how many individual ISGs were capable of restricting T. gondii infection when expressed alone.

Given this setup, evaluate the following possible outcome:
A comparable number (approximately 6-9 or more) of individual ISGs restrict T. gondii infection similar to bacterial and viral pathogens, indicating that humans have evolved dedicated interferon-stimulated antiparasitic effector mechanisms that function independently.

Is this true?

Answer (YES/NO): NO